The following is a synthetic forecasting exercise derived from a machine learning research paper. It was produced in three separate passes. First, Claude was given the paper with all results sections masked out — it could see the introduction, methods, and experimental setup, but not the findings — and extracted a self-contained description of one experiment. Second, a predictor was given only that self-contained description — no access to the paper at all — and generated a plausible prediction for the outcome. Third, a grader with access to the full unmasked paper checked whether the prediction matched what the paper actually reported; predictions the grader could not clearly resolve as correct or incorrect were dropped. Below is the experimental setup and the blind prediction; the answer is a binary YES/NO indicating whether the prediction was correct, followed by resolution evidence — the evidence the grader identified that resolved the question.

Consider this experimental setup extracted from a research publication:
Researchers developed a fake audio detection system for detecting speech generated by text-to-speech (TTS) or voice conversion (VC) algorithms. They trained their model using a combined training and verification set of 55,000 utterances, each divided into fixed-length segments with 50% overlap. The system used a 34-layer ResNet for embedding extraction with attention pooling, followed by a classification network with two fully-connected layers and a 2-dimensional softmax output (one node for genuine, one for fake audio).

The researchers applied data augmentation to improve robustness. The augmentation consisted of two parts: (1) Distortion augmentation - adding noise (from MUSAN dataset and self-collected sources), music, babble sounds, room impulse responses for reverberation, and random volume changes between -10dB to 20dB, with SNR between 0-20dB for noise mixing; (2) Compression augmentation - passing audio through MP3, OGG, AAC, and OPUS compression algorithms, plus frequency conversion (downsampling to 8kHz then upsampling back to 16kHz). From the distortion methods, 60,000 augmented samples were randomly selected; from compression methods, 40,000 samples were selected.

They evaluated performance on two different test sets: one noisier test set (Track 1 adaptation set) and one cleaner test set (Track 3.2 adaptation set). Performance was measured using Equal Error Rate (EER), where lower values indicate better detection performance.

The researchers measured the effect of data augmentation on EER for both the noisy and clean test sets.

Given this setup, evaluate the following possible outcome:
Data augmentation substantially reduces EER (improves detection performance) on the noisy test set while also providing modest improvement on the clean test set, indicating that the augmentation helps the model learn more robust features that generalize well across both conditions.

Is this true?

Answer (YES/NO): YES